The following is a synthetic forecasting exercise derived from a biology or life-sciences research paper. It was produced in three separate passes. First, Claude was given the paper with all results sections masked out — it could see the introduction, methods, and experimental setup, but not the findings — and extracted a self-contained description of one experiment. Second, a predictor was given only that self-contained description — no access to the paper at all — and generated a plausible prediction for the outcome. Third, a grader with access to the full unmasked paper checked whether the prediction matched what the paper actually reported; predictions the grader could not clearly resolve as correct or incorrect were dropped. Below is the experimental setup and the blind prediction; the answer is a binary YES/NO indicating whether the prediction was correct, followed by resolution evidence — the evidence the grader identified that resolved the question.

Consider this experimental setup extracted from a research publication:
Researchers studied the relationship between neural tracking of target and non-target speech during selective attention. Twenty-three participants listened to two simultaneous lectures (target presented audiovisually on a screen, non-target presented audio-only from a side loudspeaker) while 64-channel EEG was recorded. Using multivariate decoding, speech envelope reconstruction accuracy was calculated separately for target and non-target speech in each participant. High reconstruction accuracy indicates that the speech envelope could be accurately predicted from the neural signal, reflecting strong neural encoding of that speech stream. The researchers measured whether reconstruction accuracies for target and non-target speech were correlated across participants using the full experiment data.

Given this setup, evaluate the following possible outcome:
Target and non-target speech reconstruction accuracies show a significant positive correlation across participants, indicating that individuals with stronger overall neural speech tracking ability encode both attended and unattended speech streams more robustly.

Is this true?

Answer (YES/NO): YES